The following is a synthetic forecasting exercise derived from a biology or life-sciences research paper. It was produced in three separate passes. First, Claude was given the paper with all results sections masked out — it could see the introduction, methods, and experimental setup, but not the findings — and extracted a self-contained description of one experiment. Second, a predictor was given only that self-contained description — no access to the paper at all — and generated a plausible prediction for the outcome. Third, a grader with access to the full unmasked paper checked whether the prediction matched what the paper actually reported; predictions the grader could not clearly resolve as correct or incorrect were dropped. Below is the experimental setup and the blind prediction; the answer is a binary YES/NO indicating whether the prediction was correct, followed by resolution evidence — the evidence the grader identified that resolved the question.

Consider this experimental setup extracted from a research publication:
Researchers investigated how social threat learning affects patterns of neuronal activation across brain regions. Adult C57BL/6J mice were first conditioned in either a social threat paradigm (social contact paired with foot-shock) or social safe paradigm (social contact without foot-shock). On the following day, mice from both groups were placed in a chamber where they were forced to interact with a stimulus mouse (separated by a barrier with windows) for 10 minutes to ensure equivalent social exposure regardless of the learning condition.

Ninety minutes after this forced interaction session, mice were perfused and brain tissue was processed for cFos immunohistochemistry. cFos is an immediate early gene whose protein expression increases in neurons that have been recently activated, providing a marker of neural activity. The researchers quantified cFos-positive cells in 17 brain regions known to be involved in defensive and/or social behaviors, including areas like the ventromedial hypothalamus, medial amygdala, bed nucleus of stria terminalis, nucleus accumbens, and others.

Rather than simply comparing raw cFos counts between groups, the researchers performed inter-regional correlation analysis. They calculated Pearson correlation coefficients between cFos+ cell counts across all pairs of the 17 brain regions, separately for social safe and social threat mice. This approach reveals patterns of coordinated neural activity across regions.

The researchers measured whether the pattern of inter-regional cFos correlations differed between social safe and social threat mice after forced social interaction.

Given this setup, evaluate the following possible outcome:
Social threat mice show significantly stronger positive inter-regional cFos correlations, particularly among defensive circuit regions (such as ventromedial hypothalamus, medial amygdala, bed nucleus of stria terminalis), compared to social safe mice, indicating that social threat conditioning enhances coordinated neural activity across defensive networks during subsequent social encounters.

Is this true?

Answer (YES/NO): NO